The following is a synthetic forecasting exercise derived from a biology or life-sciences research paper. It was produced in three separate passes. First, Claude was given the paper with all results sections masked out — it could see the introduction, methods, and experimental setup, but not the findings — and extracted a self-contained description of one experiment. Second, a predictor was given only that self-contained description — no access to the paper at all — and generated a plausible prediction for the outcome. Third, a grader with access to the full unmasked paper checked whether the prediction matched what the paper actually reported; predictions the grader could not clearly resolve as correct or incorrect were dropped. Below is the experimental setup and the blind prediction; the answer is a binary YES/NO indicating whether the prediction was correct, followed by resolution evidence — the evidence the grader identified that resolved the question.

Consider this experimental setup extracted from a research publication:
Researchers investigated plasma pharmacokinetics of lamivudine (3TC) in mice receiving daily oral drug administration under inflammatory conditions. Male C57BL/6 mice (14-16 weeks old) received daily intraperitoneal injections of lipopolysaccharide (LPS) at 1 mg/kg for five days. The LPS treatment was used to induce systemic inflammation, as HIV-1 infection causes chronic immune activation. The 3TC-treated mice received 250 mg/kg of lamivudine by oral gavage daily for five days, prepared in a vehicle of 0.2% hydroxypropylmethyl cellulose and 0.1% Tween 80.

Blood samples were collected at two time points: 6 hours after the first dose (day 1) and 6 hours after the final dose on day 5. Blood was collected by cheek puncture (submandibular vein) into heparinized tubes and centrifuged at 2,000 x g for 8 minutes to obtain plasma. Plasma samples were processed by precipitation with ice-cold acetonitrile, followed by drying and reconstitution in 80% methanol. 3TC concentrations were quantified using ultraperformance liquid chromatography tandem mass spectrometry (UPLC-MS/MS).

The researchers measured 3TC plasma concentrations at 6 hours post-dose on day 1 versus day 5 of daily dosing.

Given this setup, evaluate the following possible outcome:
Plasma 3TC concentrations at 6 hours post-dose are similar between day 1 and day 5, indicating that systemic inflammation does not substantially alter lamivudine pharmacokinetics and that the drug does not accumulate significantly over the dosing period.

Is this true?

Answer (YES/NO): NO